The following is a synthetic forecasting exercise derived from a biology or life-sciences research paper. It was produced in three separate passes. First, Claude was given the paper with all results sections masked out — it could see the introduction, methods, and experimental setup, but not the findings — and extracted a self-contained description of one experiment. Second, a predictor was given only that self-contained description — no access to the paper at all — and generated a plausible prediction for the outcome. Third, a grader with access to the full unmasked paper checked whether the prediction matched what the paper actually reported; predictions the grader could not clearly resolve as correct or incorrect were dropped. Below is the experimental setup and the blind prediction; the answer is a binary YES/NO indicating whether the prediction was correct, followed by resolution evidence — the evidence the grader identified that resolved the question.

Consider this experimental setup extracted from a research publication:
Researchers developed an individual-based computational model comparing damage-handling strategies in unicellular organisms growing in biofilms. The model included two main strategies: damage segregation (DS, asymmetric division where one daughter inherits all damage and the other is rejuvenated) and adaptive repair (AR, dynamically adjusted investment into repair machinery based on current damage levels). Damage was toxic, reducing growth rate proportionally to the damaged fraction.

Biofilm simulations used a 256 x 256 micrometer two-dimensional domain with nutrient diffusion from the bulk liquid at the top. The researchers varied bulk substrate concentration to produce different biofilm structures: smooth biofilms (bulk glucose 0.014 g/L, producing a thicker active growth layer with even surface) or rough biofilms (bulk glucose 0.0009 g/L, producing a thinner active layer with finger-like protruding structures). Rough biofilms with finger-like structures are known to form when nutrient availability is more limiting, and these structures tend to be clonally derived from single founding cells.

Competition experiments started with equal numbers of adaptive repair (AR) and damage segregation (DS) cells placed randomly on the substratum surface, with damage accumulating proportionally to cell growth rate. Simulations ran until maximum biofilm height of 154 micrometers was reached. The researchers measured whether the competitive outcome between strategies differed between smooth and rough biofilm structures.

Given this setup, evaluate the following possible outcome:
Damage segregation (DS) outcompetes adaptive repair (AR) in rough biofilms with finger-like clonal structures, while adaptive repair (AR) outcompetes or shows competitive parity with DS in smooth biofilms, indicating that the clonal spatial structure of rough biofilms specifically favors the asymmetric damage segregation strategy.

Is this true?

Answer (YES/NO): NO